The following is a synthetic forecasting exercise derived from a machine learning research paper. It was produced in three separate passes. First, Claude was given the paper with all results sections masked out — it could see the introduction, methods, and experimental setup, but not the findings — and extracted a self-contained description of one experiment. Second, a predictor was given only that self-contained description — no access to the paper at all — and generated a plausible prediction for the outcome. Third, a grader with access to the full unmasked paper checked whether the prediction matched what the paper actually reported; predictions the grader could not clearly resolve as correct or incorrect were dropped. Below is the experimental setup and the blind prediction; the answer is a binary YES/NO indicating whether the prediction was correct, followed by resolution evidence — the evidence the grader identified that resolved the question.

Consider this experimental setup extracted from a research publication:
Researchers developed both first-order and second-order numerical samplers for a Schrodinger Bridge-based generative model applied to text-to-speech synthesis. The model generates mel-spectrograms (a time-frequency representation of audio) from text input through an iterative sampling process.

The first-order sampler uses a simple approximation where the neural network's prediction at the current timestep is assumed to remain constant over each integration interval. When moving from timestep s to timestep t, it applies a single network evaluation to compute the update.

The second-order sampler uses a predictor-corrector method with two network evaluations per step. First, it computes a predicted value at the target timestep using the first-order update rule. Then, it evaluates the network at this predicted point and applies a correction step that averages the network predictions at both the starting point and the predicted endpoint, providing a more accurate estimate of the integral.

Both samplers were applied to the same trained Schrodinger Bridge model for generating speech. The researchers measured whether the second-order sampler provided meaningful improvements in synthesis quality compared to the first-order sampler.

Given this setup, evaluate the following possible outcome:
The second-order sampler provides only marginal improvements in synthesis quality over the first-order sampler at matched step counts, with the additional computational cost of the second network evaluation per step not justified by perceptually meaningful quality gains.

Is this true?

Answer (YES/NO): YES